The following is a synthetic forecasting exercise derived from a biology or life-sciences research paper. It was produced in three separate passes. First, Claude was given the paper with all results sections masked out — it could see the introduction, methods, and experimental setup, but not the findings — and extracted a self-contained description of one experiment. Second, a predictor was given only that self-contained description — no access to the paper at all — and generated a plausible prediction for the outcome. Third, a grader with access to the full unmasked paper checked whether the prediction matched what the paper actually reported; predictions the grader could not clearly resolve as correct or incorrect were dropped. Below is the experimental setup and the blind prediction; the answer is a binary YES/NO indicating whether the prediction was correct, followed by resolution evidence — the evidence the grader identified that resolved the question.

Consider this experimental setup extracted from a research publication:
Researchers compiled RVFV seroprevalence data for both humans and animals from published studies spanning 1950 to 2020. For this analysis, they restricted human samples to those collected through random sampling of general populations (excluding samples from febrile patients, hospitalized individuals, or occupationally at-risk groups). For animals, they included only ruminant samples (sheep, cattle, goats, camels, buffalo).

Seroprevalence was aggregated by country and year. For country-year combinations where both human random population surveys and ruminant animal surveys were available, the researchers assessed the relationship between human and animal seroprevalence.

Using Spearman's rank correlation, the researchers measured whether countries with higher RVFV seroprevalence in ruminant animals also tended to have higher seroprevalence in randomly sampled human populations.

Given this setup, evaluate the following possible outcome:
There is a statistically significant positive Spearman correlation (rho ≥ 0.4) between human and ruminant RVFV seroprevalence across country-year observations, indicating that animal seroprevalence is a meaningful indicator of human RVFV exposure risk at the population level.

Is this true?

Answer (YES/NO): NO